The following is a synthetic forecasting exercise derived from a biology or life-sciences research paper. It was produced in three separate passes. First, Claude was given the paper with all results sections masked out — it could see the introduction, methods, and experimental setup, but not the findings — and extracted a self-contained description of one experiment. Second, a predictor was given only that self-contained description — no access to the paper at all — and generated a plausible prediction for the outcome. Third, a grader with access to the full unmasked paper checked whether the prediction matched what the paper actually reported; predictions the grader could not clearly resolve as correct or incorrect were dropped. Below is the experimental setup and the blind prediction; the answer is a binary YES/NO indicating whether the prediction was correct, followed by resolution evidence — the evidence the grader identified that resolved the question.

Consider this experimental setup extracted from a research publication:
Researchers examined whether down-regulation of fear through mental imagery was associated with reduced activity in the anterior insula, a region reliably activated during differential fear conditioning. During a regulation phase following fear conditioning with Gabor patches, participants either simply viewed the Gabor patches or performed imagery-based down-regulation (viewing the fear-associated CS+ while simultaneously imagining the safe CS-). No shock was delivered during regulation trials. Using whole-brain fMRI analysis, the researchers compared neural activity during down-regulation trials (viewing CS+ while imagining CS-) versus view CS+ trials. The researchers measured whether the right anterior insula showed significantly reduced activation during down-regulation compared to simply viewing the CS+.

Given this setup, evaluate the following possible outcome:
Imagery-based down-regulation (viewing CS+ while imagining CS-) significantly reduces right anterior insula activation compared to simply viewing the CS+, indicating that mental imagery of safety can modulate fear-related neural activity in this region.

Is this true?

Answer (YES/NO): YES